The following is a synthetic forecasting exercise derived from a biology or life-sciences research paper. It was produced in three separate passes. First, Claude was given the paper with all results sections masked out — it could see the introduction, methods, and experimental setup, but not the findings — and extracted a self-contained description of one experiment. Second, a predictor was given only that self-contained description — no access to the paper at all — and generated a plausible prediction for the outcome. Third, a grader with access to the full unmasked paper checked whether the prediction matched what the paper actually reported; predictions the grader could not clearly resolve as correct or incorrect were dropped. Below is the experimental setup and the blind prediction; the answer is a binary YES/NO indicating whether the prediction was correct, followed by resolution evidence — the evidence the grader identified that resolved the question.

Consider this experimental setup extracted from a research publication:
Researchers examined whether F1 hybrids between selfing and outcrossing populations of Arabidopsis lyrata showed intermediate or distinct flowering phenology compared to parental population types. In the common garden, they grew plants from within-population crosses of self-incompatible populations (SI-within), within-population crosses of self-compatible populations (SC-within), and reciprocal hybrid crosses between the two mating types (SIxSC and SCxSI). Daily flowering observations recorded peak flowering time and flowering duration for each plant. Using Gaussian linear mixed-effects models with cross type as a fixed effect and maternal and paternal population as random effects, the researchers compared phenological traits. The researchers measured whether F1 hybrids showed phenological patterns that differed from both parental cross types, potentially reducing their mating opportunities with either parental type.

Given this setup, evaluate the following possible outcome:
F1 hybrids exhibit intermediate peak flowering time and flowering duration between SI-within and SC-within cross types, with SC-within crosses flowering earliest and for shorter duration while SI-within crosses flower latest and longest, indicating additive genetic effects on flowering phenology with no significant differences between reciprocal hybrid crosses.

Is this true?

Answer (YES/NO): NO